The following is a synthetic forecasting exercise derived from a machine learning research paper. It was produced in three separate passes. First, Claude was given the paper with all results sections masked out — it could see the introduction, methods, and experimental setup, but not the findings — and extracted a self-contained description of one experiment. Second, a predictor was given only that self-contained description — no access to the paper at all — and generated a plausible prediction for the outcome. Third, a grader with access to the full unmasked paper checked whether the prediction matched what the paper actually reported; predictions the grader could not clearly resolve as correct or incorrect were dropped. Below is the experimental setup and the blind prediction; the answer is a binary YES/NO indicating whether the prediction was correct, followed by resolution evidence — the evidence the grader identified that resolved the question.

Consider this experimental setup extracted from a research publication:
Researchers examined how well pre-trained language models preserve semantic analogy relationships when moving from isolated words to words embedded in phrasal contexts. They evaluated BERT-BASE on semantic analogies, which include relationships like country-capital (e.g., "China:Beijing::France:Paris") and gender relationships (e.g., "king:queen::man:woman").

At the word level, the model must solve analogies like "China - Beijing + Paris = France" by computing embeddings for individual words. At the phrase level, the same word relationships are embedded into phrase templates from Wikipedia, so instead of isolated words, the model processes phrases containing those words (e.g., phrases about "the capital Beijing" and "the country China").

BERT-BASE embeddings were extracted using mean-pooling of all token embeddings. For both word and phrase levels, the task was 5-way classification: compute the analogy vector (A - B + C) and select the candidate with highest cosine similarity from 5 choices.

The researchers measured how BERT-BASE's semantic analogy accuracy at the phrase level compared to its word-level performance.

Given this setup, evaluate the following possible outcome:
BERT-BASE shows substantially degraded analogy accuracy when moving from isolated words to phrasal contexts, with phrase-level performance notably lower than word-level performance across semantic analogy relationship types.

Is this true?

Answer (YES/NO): YES